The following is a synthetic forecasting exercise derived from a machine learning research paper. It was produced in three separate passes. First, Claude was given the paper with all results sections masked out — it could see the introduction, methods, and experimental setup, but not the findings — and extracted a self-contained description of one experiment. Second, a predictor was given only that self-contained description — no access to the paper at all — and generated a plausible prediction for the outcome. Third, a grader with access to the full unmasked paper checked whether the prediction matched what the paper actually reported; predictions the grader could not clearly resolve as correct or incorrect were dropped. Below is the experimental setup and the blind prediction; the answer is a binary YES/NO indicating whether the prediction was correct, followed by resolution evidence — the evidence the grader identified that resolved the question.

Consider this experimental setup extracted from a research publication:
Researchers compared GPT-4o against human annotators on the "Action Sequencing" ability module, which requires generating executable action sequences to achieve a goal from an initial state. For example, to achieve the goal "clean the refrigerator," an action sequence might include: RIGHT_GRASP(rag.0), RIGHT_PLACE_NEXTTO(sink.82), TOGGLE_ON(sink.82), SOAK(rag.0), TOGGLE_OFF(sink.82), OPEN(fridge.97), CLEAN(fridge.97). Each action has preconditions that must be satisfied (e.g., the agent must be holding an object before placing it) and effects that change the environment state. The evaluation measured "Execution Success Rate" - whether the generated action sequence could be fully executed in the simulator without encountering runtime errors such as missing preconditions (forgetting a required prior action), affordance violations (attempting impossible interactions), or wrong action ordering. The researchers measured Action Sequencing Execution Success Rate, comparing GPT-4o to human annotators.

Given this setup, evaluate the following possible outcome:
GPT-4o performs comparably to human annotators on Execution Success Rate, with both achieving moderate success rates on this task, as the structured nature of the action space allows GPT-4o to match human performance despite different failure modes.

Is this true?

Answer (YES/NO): NO